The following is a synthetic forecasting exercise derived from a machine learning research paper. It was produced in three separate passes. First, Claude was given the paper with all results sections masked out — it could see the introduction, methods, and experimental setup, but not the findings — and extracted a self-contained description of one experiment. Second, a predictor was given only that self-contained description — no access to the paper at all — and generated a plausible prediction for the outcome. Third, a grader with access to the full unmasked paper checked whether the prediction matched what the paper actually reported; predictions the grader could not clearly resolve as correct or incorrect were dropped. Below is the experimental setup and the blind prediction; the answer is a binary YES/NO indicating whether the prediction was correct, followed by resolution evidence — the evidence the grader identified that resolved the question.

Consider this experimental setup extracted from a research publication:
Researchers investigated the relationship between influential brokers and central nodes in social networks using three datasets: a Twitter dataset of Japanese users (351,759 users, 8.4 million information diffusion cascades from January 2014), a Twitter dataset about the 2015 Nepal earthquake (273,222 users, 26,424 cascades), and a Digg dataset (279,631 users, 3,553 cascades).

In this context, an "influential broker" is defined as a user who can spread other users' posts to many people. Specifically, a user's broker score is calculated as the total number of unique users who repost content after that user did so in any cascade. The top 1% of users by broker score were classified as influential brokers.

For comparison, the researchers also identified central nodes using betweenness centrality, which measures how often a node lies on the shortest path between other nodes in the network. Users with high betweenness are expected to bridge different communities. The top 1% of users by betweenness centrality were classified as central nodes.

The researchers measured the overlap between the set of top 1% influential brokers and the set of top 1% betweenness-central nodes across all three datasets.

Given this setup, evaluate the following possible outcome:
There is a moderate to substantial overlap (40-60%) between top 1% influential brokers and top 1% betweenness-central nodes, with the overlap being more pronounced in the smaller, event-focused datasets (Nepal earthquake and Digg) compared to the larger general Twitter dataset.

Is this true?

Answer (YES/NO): NO